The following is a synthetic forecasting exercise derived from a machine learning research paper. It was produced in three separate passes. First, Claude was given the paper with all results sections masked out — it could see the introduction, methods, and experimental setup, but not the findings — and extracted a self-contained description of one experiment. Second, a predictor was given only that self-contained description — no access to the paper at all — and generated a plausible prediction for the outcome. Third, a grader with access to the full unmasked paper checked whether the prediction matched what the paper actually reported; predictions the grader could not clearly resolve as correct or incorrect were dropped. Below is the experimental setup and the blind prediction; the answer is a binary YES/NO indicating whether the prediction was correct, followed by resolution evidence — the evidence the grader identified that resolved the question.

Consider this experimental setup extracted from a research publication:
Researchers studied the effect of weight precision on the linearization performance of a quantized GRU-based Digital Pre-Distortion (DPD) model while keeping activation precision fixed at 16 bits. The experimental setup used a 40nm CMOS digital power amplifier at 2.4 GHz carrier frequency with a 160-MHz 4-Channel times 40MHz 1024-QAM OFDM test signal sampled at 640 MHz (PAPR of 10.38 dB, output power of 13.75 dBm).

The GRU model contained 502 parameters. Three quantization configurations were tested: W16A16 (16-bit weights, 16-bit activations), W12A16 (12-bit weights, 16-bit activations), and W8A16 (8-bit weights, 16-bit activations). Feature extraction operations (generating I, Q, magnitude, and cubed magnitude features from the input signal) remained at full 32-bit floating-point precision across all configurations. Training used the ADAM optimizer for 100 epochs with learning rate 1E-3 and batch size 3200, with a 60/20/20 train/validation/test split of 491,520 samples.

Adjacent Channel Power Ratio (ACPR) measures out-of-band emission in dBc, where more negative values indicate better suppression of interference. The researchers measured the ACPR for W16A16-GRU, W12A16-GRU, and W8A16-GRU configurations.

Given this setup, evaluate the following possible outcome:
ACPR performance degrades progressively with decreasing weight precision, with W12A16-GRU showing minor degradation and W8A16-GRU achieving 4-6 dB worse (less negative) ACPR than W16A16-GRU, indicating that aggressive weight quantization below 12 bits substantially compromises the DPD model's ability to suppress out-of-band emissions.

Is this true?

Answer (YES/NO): NO